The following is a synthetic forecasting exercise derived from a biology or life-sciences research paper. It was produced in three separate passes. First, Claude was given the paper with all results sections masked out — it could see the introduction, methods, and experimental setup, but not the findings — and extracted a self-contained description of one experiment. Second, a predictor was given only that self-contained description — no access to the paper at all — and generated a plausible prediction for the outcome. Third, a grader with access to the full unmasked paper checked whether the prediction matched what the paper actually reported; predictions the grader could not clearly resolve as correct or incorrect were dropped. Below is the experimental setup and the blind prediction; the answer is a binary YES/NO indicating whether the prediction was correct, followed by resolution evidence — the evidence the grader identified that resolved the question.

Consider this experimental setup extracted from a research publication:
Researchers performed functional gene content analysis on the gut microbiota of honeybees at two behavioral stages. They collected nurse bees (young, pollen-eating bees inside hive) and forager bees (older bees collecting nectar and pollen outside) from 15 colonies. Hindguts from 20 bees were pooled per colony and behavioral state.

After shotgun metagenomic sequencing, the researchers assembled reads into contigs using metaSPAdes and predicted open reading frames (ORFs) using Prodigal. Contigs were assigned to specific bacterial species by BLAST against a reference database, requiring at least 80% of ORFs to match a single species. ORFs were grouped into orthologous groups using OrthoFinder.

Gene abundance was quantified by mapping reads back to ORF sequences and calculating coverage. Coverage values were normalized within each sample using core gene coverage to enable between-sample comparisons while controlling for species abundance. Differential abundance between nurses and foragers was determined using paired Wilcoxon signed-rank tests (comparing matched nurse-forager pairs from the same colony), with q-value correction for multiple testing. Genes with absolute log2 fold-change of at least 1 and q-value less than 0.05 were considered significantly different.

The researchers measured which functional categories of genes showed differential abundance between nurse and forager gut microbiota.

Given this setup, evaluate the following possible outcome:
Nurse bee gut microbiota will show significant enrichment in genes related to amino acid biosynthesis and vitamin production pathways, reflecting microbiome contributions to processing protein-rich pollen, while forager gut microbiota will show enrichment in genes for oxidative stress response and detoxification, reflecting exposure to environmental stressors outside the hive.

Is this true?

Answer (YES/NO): NO